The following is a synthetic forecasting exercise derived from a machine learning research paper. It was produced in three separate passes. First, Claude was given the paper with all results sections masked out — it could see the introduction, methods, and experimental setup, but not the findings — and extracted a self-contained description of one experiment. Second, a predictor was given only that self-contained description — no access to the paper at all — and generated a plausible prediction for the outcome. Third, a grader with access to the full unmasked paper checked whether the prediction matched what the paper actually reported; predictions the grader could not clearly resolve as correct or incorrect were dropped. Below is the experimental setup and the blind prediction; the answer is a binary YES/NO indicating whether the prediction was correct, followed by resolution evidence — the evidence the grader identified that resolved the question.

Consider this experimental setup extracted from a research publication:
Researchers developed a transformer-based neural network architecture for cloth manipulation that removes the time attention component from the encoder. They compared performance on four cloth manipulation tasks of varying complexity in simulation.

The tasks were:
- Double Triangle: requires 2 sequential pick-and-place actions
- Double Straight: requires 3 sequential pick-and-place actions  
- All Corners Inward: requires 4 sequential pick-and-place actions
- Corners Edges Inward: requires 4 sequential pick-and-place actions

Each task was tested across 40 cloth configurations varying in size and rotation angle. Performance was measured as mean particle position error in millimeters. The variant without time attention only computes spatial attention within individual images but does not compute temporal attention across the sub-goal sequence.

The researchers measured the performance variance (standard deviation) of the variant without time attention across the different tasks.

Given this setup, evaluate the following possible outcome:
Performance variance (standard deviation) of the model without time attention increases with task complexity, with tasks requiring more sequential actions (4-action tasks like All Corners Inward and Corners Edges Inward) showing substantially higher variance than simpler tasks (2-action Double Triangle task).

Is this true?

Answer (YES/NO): NO